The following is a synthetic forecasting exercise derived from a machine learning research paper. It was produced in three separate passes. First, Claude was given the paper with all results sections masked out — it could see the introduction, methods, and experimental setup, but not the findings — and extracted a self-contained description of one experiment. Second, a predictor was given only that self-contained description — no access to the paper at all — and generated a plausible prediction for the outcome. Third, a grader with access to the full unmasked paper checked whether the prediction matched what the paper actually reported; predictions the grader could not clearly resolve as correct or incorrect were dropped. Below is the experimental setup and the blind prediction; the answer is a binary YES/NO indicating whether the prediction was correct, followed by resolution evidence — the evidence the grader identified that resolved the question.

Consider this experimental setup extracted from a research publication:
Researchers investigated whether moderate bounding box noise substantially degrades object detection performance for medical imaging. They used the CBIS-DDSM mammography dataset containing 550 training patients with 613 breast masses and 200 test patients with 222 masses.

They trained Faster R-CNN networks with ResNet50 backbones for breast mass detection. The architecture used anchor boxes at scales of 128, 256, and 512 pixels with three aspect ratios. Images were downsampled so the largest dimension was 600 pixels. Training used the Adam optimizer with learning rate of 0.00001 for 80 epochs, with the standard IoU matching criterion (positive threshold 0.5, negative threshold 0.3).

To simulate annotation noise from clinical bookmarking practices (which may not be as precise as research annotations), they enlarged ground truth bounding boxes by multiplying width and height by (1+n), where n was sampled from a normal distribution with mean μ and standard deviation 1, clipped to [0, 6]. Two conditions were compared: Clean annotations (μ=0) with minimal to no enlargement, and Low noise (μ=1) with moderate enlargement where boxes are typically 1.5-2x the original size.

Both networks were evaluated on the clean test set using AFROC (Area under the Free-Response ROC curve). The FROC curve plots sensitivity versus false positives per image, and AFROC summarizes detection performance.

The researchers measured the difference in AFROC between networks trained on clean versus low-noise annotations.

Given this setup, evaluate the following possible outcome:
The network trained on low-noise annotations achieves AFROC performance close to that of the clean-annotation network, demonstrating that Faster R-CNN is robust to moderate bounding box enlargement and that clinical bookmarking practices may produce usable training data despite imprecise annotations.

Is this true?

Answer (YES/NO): YES